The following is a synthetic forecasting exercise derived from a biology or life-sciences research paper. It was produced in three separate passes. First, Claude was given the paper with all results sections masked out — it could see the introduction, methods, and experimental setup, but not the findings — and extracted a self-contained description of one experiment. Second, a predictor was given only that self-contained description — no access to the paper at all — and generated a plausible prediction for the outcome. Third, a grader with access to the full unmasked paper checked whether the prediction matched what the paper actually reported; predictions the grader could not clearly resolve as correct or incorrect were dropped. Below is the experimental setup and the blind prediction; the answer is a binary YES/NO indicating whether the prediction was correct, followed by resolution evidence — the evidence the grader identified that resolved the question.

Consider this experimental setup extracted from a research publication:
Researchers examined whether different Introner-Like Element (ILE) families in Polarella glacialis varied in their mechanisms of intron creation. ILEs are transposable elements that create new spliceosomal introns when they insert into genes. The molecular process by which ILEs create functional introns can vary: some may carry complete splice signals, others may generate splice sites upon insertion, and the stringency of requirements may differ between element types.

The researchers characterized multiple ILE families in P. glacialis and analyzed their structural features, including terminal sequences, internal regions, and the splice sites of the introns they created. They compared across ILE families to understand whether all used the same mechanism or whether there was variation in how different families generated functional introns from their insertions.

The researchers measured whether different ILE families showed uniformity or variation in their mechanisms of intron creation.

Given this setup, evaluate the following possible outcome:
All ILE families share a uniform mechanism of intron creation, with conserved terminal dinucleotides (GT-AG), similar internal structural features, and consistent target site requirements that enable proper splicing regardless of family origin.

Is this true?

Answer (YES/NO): NO